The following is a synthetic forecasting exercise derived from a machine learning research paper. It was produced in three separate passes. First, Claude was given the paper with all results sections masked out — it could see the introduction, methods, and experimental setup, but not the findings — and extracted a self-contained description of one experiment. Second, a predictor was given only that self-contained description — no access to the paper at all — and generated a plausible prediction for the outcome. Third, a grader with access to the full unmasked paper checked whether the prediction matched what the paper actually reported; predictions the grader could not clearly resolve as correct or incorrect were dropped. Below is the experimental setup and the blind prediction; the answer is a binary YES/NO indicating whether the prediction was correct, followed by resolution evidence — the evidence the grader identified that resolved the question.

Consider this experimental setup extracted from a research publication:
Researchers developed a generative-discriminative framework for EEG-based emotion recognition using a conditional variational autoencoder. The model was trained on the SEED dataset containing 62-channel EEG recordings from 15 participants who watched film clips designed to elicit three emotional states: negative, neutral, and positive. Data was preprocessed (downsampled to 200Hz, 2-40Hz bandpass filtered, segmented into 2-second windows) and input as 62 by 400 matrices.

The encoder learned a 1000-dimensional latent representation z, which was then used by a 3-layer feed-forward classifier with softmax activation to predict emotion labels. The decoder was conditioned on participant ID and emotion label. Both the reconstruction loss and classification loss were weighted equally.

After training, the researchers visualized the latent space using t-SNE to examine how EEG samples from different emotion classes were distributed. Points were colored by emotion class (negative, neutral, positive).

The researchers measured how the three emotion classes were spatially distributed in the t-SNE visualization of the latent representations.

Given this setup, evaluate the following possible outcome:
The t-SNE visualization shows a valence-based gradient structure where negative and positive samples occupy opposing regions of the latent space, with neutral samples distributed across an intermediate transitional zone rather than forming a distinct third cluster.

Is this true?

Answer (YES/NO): NO